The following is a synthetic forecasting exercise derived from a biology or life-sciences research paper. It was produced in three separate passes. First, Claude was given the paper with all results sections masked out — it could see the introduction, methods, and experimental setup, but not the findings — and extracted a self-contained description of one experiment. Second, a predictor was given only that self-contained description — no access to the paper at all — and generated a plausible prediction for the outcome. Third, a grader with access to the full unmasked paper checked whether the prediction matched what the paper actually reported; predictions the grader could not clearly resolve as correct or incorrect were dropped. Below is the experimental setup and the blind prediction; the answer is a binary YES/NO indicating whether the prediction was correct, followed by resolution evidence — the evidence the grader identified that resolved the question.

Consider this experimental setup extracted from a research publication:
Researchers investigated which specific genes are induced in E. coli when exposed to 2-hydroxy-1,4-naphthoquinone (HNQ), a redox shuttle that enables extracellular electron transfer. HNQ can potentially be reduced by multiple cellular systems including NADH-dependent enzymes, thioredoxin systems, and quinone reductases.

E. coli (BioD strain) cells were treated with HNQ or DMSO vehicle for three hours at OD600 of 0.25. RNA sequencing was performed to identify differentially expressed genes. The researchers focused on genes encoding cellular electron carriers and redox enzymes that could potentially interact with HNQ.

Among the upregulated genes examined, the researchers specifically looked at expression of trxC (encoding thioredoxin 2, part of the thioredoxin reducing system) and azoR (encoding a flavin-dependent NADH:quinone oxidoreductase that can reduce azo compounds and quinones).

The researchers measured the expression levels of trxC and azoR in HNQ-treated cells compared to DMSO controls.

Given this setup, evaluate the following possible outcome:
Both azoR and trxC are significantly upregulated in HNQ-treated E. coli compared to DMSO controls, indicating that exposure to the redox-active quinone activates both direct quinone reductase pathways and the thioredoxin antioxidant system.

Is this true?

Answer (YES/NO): YES